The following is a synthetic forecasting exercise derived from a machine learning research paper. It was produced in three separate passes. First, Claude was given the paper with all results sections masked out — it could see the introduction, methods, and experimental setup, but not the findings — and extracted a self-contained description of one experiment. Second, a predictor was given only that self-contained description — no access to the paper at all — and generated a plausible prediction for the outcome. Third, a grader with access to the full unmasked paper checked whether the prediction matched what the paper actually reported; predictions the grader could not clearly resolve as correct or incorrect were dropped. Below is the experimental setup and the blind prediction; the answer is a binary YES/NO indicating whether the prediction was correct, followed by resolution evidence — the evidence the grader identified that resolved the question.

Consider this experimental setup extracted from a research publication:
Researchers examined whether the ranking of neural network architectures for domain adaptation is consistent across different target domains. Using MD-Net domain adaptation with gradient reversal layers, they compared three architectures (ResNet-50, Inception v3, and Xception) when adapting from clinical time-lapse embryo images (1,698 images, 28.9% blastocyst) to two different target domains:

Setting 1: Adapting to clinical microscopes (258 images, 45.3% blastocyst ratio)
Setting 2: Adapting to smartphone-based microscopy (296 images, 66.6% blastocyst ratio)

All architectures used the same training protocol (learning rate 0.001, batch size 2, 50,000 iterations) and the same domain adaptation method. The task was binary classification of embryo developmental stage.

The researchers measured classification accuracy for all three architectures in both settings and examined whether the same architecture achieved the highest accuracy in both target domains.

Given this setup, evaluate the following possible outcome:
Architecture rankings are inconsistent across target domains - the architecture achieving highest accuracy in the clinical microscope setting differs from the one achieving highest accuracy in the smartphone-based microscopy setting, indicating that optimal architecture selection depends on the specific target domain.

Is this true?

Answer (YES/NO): NO